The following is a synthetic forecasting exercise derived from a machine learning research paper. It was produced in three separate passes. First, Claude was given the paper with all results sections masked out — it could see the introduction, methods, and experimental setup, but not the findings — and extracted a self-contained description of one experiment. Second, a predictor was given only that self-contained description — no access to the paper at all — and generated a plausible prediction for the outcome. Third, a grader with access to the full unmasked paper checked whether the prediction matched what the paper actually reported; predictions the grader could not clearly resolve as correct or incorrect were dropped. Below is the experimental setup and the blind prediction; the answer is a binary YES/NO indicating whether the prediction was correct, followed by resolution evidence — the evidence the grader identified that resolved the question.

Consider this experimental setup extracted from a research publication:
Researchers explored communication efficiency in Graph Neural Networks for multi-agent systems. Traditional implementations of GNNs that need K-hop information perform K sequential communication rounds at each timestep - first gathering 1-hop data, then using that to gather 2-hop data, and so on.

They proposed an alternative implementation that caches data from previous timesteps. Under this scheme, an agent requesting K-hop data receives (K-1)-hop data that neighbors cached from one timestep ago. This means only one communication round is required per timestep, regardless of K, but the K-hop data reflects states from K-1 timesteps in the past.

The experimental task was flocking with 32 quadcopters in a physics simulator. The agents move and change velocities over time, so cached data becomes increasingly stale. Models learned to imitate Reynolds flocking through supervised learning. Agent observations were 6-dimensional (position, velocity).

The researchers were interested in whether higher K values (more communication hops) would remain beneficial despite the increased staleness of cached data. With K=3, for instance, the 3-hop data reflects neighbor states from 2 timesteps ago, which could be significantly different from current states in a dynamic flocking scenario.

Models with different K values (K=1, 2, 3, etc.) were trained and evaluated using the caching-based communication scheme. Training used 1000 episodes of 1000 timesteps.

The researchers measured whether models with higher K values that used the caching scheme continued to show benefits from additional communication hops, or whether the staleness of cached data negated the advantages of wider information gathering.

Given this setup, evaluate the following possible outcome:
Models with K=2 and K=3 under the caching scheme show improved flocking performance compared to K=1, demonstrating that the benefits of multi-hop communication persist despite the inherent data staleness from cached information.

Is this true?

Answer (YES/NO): YES